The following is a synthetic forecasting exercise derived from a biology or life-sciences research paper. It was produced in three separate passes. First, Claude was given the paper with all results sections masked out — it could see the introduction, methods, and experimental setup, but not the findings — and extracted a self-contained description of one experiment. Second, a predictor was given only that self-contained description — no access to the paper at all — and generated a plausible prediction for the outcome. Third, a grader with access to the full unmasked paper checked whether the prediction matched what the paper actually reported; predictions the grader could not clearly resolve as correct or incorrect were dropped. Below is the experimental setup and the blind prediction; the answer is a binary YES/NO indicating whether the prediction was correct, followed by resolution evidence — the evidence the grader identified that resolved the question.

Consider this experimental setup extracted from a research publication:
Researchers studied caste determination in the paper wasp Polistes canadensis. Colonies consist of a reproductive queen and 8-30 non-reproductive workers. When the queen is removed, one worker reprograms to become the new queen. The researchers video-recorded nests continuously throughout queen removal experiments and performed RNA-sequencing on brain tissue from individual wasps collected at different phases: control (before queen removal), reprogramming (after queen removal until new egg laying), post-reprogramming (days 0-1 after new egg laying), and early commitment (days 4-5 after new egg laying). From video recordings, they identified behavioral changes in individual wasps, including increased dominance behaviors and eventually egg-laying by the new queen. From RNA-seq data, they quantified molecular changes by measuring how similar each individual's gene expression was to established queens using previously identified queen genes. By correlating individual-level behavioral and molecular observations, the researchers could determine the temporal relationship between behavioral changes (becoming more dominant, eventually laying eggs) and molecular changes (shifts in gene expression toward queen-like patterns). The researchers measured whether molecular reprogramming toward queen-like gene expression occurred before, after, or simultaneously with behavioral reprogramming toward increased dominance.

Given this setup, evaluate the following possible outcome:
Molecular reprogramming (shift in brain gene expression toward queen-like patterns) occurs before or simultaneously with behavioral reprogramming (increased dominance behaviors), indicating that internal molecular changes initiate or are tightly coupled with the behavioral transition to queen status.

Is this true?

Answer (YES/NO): YES